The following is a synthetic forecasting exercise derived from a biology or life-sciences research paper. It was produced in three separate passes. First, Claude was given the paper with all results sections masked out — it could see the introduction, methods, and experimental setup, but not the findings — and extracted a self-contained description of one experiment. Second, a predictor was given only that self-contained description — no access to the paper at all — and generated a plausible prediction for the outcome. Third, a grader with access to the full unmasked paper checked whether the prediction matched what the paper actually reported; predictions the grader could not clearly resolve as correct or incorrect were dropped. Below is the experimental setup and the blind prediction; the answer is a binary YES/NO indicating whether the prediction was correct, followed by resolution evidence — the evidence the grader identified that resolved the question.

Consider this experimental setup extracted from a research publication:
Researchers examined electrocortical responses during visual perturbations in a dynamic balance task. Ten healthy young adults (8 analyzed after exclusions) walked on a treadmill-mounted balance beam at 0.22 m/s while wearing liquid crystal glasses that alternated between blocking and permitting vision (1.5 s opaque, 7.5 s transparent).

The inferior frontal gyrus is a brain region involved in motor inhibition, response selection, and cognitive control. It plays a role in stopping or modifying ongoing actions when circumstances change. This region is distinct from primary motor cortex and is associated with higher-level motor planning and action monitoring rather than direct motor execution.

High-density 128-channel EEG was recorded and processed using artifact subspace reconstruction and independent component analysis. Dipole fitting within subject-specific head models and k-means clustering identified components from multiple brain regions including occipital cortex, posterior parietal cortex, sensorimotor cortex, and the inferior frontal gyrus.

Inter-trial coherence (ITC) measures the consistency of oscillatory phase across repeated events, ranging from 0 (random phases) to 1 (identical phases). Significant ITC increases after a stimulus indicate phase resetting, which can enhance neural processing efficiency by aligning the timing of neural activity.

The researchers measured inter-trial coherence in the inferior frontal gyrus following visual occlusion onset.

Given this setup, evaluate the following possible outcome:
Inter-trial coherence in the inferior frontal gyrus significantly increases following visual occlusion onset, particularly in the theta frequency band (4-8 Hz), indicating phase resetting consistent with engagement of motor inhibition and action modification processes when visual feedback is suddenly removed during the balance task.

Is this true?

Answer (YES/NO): NO